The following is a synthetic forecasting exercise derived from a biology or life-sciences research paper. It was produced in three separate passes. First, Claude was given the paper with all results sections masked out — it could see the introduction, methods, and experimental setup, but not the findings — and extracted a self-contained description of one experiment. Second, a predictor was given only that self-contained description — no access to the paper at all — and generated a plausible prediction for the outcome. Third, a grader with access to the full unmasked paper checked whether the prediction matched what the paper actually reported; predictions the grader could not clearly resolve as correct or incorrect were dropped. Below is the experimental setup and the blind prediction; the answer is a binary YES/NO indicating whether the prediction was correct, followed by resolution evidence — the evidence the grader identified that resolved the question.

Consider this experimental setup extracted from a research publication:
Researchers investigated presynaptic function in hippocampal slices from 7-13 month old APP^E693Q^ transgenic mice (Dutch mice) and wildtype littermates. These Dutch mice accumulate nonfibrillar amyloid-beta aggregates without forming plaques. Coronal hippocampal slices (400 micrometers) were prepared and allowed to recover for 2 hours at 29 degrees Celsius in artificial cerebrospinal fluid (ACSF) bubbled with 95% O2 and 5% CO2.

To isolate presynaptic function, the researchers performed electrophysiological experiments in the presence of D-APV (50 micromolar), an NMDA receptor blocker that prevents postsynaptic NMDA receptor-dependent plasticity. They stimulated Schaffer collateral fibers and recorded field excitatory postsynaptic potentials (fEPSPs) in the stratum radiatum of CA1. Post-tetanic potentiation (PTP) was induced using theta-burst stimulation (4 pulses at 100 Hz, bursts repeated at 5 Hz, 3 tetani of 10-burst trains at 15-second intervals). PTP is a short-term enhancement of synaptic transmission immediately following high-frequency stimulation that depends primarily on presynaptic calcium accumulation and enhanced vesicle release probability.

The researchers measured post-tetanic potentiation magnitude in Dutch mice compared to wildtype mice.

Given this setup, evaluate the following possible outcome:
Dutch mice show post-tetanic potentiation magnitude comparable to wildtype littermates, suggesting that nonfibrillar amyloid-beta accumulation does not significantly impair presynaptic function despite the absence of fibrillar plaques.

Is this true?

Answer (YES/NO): NO